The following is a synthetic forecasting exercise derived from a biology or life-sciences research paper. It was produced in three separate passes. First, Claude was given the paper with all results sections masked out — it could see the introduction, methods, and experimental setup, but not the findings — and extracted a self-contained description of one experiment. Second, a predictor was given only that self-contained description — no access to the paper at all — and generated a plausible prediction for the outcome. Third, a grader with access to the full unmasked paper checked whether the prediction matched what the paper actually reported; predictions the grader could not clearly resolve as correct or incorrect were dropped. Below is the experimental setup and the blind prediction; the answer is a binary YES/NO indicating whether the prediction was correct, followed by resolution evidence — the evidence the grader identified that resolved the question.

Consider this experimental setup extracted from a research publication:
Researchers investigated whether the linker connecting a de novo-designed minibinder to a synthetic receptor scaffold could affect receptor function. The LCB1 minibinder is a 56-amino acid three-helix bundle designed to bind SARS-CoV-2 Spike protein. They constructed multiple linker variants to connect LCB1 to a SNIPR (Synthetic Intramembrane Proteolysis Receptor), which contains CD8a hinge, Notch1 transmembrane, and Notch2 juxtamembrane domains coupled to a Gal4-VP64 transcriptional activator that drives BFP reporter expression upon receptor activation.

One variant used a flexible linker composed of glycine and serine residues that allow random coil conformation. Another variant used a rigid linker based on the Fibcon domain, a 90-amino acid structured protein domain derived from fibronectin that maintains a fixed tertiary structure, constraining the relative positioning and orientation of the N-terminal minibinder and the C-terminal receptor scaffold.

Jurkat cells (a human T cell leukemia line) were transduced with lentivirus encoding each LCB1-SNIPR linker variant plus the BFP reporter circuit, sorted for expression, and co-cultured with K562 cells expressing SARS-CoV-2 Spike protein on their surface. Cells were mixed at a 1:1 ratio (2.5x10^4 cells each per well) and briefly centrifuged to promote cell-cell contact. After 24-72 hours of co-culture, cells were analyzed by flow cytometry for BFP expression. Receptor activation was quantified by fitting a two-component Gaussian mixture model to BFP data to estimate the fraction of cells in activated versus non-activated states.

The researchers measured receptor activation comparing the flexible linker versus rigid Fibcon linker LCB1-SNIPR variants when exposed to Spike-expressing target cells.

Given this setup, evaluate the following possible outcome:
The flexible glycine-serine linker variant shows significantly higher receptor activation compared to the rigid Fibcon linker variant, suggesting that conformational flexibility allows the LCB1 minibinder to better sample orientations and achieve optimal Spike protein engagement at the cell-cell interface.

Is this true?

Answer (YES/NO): NO